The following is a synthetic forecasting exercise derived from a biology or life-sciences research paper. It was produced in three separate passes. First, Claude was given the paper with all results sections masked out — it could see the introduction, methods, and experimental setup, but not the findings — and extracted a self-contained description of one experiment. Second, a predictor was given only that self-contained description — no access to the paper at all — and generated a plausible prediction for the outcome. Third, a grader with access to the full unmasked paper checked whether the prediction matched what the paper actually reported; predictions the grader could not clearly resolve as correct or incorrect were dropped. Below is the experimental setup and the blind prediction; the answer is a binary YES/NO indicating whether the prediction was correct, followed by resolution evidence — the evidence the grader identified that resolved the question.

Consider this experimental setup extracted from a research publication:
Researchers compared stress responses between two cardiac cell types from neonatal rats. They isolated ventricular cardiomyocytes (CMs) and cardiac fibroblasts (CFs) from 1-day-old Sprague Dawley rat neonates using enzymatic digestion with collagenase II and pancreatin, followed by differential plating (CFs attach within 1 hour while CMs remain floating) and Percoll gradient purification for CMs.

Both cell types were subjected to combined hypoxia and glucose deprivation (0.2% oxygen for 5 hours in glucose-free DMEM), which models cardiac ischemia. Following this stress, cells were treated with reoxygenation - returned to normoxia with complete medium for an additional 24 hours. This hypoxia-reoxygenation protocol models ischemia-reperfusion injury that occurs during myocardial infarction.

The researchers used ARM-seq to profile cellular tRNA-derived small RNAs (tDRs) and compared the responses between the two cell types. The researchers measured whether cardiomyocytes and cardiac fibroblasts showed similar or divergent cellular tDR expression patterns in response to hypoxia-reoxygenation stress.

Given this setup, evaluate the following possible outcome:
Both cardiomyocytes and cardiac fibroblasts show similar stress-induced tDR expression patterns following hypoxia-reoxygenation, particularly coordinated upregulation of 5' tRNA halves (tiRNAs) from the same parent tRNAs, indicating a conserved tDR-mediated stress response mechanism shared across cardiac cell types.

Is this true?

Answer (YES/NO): NO